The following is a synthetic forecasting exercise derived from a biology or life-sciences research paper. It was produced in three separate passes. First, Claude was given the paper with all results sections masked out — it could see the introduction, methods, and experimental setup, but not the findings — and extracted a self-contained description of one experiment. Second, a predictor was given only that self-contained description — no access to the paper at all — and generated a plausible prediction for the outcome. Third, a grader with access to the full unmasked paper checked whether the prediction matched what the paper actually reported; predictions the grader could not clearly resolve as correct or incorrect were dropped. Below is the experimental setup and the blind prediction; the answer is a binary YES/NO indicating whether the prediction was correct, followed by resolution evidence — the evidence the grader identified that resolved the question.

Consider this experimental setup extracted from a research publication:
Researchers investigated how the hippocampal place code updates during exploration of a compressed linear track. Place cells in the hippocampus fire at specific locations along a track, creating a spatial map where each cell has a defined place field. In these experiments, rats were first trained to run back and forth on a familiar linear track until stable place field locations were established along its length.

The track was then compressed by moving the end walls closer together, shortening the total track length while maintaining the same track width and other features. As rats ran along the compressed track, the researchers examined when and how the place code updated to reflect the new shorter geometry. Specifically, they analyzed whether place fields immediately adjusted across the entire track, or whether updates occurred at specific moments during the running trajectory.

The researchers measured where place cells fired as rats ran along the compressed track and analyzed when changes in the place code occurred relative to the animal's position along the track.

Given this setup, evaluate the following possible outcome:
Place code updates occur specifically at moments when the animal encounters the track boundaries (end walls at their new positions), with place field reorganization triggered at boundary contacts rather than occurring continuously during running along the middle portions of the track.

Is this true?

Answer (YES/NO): YES